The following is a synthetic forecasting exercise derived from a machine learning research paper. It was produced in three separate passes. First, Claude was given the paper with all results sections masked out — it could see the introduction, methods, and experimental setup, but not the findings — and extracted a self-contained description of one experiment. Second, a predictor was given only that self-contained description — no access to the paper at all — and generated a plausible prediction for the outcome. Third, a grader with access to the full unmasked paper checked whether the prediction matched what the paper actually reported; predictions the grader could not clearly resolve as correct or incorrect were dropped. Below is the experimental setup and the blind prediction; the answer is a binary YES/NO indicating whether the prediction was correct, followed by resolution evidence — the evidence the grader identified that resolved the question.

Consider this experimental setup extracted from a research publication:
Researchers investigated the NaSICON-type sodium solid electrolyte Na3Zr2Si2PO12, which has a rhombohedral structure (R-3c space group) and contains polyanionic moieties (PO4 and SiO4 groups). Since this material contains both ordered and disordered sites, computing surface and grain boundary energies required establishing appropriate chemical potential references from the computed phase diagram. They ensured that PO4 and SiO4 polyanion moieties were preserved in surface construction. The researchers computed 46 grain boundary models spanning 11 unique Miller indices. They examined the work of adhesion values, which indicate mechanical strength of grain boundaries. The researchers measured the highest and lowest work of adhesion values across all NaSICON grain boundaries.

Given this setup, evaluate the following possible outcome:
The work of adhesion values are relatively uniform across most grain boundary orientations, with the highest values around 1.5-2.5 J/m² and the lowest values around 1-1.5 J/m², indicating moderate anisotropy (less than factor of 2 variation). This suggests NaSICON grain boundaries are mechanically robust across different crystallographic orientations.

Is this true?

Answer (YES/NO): NO